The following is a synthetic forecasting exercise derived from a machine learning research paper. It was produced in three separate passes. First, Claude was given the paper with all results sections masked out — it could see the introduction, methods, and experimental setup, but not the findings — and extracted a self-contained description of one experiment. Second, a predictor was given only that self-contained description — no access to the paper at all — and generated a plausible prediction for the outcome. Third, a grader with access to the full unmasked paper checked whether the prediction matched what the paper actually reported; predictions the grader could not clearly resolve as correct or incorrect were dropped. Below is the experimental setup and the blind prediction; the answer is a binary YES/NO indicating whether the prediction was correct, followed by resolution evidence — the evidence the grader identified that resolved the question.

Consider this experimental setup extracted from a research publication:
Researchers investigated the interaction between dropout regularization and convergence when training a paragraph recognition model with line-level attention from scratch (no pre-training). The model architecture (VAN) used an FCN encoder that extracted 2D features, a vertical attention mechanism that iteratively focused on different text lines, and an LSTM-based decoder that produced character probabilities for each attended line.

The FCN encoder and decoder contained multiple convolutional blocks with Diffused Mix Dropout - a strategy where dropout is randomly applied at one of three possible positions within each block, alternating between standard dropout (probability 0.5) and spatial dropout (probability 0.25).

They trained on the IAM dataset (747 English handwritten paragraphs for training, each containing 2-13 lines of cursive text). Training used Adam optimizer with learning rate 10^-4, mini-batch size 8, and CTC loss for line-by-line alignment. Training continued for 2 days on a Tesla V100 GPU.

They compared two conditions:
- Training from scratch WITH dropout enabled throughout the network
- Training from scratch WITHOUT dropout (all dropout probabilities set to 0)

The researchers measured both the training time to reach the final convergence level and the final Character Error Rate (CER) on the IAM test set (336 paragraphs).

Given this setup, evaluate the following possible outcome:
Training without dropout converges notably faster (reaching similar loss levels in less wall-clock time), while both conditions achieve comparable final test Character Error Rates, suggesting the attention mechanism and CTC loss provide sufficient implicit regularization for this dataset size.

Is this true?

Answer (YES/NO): NO